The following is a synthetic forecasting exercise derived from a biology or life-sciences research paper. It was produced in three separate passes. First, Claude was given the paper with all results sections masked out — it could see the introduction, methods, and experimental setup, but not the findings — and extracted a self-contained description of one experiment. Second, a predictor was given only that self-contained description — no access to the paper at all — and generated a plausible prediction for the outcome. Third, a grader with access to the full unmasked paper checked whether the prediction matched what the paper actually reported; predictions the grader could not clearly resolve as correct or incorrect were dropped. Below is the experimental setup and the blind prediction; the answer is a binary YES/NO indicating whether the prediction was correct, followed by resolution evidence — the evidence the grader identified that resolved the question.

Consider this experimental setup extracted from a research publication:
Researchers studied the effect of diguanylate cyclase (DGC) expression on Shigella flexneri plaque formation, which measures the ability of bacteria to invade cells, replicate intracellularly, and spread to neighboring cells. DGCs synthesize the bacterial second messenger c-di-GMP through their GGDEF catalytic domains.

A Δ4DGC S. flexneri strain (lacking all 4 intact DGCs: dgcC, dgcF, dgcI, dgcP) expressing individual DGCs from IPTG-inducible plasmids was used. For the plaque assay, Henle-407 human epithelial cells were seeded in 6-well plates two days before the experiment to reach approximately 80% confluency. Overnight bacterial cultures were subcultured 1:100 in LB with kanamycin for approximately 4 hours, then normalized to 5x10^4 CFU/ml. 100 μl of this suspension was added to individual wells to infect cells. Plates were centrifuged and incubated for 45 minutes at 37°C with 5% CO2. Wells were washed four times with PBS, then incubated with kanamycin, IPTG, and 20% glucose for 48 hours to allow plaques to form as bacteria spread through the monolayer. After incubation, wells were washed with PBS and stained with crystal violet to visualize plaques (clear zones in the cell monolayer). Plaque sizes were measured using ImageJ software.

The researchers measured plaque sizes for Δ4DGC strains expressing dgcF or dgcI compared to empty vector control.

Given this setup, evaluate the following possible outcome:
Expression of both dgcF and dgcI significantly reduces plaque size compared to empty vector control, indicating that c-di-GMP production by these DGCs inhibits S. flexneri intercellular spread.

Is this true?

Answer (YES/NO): NO